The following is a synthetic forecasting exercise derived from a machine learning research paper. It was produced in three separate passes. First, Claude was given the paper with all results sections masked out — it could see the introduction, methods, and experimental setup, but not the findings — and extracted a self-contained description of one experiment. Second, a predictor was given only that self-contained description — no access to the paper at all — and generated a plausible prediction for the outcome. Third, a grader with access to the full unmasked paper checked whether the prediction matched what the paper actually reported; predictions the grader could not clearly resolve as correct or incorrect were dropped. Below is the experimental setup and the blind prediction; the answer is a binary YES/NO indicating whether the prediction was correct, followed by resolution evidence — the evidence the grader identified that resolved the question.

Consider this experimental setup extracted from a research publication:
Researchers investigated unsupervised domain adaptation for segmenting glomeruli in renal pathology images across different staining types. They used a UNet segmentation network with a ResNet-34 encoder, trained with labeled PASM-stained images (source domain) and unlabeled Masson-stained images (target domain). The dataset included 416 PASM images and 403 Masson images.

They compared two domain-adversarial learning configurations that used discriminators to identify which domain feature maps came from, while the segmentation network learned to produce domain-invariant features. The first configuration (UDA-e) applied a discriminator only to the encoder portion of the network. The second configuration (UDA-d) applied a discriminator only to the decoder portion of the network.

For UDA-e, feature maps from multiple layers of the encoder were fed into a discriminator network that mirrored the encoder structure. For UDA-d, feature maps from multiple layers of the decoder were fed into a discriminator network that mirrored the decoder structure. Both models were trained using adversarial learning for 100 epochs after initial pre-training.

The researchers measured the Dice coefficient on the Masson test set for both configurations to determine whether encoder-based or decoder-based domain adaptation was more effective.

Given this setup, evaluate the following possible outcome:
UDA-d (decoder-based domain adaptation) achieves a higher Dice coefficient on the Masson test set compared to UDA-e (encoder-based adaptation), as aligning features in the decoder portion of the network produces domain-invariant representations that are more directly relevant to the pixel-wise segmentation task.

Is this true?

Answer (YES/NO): YES